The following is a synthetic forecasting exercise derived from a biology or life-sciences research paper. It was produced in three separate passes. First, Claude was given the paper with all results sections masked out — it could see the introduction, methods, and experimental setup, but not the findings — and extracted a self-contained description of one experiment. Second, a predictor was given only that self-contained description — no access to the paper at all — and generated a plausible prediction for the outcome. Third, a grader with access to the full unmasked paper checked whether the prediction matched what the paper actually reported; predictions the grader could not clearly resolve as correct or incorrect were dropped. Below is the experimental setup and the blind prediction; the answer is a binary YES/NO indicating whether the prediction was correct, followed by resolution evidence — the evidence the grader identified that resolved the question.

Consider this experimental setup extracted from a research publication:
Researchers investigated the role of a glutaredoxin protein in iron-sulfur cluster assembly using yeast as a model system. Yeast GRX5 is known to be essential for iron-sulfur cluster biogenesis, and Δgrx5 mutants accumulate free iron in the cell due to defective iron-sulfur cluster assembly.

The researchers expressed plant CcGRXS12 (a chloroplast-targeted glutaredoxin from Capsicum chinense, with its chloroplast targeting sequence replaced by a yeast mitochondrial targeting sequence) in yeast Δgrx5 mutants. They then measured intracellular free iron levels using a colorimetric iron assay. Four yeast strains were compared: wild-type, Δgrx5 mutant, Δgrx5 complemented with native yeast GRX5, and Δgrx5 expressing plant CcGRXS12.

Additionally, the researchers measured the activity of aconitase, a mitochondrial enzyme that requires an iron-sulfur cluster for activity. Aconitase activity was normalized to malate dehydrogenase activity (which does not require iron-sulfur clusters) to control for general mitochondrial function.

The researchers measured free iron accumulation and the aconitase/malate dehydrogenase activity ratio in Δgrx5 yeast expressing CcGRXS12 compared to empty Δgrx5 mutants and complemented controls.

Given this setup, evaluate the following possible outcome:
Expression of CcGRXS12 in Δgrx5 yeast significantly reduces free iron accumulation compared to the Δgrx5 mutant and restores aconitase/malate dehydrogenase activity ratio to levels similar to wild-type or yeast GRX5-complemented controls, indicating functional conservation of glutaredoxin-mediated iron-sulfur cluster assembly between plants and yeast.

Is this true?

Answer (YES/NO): NO